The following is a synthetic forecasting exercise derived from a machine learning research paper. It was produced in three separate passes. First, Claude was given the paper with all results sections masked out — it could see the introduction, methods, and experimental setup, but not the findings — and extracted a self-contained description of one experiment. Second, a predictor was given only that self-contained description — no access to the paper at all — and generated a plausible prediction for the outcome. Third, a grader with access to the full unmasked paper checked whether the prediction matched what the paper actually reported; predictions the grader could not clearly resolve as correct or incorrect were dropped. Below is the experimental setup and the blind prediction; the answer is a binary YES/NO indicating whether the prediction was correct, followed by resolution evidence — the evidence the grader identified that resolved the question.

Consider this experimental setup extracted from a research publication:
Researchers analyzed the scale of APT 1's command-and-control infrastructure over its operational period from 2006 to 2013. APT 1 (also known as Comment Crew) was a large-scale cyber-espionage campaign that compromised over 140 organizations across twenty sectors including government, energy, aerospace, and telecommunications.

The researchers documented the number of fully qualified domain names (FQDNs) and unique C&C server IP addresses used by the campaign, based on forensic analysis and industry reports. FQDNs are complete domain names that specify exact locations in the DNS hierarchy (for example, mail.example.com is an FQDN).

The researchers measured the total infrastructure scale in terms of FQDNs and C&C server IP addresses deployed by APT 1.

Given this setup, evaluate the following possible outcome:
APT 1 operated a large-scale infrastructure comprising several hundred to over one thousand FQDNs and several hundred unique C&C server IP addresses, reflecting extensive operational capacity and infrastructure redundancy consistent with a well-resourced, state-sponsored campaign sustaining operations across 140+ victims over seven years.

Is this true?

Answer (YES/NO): NO